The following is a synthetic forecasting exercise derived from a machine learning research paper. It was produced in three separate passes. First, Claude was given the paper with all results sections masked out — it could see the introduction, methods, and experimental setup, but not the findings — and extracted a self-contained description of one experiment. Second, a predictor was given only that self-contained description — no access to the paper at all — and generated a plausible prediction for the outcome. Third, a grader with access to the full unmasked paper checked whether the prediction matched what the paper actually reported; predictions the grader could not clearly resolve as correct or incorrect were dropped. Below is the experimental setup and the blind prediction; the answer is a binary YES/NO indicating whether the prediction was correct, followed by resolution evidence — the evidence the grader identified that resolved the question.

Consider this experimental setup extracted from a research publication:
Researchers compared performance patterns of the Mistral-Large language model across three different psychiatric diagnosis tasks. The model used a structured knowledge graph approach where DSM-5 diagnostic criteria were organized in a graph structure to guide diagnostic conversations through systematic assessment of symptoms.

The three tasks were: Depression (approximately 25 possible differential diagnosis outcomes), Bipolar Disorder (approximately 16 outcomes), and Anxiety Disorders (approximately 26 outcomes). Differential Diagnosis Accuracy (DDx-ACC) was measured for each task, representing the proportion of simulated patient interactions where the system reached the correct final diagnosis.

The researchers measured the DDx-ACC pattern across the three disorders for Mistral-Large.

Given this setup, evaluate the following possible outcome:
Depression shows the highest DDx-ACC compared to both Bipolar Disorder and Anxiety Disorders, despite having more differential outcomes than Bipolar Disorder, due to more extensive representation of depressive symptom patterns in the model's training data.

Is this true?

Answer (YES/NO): YES